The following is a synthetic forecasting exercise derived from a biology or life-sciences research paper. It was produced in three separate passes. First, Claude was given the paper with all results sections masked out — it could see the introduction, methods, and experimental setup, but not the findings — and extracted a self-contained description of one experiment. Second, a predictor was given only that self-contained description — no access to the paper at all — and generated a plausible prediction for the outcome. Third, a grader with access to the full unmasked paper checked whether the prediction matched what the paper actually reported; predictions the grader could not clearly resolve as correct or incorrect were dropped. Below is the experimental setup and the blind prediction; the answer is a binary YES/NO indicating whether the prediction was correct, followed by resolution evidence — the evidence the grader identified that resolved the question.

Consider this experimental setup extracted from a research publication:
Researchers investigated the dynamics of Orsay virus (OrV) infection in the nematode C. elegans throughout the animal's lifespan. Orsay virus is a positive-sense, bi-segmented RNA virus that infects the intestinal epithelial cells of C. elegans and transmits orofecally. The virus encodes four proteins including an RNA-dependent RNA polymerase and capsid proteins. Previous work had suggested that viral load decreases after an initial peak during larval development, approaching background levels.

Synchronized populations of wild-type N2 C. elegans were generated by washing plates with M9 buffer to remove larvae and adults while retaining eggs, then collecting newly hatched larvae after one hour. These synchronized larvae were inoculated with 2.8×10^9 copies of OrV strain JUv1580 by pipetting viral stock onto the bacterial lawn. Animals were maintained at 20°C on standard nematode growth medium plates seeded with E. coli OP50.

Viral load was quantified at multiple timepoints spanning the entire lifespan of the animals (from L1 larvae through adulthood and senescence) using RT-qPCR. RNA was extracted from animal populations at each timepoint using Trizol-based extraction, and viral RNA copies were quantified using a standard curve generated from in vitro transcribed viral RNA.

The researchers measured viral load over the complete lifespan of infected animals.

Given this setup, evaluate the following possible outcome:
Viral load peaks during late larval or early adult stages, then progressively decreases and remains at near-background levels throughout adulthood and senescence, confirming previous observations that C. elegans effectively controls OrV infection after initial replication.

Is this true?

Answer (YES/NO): NO